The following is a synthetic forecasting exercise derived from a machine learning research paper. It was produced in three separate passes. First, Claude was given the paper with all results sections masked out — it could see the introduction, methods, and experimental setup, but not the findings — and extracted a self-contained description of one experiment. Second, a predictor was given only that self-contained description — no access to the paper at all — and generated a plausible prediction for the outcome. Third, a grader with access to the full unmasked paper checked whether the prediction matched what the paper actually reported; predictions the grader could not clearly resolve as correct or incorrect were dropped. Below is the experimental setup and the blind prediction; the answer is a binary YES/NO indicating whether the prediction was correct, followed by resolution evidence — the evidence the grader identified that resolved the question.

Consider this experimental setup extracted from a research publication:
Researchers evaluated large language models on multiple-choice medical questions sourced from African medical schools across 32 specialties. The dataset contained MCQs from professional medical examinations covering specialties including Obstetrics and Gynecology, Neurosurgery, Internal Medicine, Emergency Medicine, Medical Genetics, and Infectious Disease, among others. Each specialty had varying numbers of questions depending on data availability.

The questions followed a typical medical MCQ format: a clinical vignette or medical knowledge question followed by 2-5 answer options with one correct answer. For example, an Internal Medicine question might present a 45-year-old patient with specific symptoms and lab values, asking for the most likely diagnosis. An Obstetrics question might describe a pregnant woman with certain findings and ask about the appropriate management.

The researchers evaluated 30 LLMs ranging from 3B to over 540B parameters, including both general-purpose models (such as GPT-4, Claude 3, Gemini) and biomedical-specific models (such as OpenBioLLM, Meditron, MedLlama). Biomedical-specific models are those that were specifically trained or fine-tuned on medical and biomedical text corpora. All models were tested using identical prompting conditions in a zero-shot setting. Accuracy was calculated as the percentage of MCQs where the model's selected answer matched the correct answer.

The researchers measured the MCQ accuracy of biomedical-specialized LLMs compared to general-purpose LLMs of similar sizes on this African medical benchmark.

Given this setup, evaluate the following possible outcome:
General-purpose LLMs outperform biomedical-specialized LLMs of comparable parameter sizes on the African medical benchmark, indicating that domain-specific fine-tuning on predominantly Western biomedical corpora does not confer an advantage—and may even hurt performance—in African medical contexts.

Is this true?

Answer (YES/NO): YES